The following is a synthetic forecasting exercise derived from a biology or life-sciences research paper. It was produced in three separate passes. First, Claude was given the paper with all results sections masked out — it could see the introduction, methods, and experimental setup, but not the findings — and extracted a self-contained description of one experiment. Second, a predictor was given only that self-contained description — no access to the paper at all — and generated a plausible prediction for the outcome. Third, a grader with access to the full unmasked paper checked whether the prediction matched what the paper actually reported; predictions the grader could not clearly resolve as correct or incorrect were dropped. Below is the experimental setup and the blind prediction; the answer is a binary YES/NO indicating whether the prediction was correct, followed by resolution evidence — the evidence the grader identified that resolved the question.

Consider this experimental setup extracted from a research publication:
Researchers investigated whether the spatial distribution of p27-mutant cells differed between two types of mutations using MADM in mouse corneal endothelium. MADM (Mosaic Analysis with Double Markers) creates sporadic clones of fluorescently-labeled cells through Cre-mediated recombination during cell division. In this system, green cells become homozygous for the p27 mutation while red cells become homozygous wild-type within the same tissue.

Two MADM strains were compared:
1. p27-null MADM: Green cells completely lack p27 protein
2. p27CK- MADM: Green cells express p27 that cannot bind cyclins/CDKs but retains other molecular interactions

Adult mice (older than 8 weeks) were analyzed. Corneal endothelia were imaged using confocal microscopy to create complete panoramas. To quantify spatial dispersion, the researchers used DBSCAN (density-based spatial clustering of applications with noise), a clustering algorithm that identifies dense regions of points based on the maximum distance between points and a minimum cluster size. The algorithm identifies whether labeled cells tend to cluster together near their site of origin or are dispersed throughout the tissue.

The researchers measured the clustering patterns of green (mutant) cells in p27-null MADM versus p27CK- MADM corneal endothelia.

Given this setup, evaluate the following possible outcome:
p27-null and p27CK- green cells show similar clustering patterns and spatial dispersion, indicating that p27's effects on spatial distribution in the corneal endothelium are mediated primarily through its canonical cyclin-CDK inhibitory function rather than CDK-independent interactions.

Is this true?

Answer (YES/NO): NO